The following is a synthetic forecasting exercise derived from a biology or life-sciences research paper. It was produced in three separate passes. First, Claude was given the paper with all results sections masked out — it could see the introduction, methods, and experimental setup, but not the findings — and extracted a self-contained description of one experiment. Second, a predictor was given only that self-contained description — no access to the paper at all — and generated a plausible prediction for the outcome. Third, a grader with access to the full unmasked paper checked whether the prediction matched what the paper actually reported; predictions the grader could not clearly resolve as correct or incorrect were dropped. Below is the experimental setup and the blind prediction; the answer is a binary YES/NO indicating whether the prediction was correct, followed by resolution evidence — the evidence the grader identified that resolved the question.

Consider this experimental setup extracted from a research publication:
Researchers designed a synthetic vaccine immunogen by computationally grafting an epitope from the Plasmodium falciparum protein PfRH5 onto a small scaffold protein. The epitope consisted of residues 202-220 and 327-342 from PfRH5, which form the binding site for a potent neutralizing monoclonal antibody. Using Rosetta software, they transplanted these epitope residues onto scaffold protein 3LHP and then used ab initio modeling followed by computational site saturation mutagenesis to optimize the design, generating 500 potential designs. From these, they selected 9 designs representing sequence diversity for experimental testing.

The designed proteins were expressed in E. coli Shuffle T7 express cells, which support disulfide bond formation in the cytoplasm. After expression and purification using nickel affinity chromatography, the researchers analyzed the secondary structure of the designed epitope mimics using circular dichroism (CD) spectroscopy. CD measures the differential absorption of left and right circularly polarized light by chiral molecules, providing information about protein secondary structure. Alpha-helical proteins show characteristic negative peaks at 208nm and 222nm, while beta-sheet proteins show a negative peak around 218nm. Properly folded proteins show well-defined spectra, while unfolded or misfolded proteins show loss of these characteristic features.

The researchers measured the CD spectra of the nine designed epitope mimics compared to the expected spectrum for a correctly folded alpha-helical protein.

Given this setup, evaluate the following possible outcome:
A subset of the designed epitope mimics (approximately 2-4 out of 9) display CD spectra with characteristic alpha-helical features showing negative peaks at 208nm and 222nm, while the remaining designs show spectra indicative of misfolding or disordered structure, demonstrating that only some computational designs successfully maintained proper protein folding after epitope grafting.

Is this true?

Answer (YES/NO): NO